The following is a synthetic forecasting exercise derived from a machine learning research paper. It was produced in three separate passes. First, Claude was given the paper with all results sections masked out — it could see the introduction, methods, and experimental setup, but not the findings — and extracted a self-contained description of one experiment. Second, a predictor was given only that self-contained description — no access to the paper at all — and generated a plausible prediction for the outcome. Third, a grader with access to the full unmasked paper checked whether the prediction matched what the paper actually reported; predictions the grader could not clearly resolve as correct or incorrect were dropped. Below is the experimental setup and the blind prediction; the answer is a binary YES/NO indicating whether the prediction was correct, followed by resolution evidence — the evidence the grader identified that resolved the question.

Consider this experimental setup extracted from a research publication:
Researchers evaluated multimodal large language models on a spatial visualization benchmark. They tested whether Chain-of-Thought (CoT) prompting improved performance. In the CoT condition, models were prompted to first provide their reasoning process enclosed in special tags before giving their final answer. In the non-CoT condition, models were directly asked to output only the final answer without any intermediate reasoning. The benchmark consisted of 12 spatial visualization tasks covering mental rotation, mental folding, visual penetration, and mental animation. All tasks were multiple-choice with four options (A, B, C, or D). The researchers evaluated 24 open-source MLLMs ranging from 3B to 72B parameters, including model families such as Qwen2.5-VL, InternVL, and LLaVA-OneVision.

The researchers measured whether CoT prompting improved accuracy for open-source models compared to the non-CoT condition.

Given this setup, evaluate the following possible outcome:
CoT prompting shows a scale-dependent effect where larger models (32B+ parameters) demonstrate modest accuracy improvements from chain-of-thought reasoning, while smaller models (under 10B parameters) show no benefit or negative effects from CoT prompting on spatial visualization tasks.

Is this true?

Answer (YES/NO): NO